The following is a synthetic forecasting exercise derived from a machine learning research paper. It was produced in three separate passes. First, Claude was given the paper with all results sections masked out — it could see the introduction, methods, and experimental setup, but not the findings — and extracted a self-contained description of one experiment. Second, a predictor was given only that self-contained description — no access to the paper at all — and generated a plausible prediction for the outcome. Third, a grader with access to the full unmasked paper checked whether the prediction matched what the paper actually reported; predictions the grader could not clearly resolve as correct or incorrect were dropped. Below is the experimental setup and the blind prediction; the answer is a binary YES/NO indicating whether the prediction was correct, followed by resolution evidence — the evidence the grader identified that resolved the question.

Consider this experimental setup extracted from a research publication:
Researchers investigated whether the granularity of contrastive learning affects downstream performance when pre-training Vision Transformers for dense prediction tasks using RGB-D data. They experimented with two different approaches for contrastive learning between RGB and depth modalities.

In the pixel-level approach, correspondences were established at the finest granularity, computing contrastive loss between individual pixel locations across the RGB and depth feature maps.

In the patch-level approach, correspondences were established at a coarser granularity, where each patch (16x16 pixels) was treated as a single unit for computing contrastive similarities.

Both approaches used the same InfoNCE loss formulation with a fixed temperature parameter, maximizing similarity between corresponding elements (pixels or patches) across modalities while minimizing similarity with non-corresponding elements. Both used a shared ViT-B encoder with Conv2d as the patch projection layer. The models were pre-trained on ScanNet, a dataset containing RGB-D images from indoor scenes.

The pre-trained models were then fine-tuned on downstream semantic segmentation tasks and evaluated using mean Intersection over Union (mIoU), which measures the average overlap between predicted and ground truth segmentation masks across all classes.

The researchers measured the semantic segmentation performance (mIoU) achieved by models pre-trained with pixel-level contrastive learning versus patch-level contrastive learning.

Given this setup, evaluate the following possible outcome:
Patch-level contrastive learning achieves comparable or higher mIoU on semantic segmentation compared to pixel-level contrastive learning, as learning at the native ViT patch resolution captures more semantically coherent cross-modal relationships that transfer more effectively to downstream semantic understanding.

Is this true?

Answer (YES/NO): YES